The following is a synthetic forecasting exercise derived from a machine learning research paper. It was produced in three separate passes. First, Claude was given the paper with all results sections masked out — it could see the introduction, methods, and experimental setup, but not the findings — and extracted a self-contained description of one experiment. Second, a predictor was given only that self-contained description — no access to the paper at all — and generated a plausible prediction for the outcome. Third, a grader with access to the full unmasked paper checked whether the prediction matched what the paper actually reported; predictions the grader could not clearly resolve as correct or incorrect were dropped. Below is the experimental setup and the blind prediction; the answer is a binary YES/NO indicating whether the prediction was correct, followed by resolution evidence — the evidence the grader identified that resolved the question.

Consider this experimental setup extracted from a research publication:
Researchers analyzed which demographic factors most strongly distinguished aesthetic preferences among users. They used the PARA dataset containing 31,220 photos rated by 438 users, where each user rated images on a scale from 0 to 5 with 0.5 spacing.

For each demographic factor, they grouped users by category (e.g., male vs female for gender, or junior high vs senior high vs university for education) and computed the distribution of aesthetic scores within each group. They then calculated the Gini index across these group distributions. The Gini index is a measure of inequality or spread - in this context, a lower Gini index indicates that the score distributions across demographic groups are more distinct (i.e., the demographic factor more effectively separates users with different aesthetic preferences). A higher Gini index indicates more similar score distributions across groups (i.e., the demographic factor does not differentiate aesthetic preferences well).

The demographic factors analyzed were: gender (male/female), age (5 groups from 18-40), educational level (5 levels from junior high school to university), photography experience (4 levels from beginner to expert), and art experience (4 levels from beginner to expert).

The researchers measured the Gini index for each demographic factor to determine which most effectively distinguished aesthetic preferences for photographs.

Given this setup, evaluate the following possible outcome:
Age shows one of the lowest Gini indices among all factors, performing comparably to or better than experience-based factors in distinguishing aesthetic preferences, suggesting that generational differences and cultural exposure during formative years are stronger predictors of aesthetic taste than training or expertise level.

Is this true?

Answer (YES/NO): NO